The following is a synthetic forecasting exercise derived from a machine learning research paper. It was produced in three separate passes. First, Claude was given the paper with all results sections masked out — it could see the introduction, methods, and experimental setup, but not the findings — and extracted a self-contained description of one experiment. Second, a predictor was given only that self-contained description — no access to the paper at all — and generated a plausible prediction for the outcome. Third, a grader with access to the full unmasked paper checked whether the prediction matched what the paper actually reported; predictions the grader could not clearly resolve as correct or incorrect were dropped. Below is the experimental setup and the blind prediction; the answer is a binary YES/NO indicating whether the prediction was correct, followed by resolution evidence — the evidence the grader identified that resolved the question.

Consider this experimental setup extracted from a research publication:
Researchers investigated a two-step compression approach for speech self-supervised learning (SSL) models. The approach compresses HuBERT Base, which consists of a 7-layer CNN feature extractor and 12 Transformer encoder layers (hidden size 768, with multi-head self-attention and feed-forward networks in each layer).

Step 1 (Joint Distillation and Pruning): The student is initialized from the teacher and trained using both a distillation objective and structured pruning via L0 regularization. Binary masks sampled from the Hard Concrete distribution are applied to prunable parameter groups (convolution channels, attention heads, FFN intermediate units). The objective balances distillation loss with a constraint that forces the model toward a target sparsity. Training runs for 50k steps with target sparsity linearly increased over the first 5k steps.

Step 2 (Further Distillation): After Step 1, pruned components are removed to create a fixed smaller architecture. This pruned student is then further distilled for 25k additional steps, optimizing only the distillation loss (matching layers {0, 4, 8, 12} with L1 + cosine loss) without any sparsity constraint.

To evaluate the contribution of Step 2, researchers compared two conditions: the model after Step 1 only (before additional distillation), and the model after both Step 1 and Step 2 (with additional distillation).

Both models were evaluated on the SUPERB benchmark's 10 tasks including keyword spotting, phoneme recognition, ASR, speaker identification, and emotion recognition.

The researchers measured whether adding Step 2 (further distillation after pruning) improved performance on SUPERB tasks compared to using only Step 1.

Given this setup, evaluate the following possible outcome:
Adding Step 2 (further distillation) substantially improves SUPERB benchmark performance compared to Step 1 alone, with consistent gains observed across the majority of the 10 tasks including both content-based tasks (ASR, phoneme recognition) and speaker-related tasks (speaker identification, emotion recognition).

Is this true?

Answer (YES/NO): YES